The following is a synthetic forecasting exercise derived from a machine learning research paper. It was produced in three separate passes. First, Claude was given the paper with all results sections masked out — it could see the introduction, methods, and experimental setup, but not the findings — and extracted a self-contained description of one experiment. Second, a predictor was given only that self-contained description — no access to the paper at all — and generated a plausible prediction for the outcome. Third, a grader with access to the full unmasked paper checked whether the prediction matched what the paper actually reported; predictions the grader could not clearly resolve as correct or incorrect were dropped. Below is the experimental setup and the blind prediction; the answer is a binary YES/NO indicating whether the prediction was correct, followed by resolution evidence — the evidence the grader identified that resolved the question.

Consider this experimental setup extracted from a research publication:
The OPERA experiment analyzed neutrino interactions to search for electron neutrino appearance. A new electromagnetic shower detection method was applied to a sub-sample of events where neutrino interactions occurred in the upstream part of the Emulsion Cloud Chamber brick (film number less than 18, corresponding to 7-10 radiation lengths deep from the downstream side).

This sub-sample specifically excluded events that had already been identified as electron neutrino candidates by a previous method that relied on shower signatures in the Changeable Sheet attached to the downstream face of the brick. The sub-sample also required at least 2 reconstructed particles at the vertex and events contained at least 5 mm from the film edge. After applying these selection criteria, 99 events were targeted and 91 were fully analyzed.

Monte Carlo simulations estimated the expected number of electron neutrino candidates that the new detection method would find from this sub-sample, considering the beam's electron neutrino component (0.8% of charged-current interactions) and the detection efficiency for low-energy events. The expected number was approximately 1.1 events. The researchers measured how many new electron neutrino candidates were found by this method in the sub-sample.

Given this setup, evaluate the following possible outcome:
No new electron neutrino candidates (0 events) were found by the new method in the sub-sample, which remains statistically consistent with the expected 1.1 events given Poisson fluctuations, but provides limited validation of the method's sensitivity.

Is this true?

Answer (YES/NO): NO